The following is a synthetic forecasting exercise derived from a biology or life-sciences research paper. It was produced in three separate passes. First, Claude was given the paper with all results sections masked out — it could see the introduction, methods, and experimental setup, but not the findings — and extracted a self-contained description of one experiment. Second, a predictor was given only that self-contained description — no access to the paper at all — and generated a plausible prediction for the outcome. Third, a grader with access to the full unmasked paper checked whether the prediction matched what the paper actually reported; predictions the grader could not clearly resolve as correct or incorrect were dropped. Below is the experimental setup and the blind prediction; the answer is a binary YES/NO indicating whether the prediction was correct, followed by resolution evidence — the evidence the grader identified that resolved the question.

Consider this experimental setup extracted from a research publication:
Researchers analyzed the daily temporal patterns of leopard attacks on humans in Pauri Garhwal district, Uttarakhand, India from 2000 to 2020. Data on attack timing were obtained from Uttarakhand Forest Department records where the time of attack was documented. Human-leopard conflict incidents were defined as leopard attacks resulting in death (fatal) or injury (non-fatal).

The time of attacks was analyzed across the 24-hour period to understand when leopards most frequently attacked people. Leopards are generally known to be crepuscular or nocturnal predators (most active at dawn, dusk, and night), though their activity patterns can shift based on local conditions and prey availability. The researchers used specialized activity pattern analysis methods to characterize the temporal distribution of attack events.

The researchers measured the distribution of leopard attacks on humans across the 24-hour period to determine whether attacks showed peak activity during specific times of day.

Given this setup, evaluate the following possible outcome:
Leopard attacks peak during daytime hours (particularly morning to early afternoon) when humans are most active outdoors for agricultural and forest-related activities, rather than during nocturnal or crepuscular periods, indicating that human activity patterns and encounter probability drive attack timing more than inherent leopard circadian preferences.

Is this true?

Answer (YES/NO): NO